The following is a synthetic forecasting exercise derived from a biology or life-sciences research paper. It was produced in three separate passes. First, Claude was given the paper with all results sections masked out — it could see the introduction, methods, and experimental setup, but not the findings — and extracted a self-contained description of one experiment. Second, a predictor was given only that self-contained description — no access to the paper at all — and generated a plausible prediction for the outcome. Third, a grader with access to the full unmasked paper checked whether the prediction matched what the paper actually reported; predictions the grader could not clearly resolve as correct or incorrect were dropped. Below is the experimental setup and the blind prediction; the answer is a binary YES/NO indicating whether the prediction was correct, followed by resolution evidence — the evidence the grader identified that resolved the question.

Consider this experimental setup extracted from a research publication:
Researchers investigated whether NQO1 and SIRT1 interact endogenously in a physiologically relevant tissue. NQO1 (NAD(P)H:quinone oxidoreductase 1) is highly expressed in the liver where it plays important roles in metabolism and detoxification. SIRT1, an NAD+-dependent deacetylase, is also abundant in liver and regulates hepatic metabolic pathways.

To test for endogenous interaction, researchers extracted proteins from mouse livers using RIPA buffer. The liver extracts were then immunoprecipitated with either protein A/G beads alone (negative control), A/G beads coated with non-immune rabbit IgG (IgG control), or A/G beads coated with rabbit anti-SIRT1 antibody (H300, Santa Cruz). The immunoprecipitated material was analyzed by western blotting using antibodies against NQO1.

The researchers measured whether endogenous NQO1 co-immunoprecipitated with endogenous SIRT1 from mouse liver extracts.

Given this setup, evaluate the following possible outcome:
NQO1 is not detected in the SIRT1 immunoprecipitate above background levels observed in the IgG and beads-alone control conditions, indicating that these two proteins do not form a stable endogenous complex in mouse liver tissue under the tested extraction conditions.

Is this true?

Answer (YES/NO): NO